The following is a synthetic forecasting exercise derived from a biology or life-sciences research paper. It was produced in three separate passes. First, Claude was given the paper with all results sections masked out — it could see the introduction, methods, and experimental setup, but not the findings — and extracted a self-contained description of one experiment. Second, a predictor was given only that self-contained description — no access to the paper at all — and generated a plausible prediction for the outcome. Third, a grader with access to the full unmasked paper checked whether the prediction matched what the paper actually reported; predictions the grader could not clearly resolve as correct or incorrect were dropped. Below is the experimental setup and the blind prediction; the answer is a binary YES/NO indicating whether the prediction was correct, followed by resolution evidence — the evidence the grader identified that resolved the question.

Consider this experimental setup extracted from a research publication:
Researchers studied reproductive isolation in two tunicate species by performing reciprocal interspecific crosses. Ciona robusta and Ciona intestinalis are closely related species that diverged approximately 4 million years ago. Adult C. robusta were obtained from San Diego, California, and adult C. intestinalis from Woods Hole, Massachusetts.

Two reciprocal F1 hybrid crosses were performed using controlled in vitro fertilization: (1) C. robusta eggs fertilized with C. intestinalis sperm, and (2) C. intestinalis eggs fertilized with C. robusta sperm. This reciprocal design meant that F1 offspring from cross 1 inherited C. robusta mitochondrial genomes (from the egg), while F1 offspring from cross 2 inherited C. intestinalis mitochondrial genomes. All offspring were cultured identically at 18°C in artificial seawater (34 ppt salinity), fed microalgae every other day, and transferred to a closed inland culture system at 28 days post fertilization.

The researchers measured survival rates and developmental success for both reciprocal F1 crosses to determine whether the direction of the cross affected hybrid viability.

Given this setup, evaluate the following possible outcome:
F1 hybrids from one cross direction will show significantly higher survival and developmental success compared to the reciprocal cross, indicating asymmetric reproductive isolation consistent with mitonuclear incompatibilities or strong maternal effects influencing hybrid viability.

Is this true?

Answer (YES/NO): NO